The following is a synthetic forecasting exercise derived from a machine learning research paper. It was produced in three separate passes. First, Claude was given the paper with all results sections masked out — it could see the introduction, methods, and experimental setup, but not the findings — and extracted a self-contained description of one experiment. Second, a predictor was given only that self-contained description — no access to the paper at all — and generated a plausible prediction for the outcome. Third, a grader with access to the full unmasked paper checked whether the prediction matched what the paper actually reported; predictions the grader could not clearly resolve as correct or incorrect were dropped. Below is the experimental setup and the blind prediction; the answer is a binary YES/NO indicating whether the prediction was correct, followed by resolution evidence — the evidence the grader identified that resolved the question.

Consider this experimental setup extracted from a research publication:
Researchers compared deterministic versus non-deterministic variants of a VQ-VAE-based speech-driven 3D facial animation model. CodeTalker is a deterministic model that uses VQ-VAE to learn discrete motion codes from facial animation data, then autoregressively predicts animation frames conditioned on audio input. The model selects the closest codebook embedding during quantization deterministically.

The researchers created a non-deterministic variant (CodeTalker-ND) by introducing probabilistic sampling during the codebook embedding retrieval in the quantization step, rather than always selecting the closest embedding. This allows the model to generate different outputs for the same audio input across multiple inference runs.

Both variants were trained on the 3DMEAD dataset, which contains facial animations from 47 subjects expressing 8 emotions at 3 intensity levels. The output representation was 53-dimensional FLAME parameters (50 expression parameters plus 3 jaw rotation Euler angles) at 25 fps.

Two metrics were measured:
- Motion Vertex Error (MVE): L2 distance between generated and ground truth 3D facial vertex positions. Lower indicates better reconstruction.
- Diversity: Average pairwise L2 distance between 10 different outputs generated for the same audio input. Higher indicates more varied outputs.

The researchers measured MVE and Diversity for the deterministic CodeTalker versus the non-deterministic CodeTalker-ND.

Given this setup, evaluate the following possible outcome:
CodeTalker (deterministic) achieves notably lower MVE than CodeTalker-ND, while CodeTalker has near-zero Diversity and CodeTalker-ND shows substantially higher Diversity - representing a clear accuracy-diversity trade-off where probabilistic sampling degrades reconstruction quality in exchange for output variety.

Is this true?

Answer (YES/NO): YES